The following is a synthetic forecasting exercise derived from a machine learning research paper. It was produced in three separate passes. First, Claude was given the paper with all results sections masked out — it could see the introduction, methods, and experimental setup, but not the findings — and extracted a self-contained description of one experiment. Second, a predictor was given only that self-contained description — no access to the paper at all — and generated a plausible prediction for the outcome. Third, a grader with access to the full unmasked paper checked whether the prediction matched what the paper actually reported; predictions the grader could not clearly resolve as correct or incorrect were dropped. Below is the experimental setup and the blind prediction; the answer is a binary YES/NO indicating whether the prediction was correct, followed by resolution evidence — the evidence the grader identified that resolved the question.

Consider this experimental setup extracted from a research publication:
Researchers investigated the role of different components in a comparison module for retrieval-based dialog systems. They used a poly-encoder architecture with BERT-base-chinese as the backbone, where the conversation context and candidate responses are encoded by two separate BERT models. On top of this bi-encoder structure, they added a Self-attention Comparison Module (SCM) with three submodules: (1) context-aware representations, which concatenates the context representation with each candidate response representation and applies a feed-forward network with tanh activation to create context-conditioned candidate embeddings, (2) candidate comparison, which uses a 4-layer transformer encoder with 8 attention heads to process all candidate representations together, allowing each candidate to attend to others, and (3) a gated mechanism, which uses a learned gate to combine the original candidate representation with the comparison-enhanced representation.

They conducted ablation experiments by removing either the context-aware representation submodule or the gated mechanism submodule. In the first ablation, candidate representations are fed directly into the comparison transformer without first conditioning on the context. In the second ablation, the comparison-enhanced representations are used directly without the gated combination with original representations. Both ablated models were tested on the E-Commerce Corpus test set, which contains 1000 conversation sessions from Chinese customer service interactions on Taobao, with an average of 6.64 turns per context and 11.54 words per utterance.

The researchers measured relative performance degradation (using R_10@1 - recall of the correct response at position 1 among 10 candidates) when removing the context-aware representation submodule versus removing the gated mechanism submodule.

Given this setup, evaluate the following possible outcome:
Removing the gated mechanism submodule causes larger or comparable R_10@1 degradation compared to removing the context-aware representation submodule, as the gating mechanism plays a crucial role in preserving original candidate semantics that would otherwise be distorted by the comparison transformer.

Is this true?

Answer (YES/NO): NO